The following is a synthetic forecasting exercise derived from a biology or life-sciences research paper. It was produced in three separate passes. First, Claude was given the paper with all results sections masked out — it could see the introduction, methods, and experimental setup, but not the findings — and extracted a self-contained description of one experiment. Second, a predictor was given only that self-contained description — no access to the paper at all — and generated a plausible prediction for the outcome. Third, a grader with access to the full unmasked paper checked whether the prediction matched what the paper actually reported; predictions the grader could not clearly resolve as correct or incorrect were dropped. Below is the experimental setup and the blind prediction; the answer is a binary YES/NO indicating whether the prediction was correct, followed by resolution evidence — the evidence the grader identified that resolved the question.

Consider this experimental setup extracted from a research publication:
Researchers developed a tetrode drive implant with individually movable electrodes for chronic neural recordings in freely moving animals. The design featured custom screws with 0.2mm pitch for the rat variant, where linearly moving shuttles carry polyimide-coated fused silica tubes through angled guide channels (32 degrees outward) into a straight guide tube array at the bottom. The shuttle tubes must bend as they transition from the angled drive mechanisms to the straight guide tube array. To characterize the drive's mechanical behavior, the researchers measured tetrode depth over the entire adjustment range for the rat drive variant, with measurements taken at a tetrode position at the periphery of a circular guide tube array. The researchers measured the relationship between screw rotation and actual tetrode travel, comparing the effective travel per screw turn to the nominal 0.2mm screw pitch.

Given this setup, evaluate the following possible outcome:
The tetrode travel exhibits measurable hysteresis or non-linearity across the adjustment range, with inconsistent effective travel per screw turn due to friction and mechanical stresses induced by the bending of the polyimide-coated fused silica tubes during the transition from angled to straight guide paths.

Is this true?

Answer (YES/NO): NO